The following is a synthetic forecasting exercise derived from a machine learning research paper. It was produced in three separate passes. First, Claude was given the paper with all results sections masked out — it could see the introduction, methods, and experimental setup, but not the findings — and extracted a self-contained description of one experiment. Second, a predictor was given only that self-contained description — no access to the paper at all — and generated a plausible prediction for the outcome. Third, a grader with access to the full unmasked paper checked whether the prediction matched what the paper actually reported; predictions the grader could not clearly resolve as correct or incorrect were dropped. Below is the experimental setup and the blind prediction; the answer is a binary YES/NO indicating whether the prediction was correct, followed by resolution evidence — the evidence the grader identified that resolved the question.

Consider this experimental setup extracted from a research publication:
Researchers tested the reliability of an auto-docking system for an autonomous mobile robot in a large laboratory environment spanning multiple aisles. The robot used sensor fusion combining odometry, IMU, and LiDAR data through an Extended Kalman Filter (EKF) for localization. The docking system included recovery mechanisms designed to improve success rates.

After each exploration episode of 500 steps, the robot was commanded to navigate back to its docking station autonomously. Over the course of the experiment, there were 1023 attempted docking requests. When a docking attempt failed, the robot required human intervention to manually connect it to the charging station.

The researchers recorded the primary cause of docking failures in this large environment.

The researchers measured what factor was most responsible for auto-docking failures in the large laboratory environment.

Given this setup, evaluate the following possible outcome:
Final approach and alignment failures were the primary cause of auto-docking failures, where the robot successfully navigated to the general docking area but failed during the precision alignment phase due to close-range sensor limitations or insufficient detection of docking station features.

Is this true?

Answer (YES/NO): NO